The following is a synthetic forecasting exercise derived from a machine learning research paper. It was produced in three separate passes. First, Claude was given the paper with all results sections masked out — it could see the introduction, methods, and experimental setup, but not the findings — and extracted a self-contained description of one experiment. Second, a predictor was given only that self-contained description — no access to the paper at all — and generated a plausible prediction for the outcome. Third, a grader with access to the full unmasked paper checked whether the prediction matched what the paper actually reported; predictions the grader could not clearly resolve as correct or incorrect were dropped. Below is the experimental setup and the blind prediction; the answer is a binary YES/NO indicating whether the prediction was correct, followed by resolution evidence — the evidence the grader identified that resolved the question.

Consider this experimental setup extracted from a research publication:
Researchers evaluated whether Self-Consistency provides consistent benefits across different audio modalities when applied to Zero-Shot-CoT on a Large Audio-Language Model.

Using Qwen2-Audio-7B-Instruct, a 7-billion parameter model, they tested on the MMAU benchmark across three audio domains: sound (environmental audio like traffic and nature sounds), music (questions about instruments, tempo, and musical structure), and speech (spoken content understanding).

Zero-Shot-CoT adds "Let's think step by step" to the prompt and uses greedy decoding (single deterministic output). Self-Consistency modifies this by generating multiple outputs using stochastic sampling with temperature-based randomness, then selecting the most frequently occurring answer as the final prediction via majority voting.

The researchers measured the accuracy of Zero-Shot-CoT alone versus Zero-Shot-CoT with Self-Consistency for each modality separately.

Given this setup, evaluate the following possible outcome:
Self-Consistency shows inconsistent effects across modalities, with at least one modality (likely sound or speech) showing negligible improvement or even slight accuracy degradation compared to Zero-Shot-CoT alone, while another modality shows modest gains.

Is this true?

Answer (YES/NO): YES